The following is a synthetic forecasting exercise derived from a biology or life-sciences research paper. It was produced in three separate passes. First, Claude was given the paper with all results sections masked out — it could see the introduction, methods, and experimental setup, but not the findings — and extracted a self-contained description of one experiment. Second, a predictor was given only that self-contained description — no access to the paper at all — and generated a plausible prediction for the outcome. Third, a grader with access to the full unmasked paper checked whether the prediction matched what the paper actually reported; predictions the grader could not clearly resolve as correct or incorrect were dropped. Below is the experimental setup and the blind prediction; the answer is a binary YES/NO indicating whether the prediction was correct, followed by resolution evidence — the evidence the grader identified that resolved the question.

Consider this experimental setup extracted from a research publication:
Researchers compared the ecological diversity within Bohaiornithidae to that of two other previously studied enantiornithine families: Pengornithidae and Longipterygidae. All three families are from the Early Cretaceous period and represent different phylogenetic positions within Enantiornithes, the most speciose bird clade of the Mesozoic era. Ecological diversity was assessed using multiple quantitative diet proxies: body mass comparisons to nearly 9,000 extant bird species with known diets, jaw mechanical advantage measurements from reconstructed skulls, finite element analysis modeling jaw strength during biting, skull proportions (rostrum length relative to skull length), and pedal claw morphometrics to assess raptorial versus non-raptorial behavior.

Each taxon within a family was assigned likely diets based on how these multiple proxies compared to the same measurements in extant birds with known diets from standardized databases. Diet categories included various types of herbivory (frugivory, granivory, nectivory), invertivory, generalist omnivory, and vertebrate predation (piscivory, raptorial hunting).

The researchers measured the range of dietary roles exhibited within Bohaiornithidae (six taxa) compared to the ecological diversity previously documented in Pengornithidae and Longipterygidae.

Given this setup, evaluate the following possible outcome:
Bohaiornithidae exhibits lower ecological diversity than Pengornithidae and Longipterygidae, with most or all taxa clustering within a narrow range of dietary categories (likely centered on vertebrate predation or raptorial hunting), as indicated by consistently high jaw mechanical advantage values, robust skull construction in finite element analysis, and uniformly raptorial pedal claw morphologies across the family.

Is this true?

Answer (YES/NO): NO